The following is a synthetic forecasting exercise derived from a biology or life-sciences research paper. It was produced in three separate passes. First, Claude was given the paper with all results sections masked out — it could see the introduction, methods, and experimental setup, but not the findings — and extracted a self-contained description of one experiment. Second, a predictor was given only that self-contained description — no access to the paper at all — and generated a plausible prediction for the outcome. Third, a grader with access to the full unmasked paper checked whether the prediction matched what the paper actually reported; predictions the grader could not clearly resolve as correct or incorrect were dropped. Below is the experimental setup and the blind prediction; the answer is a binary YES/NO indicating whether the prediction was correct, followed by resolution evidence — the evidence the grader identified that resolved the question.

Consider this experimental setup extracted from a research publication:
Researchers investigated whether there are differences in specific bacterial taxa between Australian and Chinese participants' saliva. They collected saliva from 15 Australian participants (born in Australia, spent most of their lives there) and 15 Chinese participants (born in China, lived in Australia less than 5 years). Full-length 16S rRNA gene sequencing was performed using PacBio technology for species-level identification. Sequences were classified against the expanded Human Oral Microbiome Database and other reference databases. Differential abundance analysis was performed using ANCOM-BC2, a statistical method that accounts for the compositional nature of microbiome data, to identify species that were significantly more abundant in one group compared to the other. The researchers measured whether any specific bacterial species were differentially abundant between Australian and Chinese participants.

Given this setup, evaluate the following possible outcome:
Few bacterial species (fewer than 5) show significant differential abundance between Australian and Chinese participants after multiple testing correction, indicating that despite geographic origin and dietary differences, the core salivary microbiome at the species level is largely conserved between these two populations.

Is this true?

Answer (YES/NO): NO